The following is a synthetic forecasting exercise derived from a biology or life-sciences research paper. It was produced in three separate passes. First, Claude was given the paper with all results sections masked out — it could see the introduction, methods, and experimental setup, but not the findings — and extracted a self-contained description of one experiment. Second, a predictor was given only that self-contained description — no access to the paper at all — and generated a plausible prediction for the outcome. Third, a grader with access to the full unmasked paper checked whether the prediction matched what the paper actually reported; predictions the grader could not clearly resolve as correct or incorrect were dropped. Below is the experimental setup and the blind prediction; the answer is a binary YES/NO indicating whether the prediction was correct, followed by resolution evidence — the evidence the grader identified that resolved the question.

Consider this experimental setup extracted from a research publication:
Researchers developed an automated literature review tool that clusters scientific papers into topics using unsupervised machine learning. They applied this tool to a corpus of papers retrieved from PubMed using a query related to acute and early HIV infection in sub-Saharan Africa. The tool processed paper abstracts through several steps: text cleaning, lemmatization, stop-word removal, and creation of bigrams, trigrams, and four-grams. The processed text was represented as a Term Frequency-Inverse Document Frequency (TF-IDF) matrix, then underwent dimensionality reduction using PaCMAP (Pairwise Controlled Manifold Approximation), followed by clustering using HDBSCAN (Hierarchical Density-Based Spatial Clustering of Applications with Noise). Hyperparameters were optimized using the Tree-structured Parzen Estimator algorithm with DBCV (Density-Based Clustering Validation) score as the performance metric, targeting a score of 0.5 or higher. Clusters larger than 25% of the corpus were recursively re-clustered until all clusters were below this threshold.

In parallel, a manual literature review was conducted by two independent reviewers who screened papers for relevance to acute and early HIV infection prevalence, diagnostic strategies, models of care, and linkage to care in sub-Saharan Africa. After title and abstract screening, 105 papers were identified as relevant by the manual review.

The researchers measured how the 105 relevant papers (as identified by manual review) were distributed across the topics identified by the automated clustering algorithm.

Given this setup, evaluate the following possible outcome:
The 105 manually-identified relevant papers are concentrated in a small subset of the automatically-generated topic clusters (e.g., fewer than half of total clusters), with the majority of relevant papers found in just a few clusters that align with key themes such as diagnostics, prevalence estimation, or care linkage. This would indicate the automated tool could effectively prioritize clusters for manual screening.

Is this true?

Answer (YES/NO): YES